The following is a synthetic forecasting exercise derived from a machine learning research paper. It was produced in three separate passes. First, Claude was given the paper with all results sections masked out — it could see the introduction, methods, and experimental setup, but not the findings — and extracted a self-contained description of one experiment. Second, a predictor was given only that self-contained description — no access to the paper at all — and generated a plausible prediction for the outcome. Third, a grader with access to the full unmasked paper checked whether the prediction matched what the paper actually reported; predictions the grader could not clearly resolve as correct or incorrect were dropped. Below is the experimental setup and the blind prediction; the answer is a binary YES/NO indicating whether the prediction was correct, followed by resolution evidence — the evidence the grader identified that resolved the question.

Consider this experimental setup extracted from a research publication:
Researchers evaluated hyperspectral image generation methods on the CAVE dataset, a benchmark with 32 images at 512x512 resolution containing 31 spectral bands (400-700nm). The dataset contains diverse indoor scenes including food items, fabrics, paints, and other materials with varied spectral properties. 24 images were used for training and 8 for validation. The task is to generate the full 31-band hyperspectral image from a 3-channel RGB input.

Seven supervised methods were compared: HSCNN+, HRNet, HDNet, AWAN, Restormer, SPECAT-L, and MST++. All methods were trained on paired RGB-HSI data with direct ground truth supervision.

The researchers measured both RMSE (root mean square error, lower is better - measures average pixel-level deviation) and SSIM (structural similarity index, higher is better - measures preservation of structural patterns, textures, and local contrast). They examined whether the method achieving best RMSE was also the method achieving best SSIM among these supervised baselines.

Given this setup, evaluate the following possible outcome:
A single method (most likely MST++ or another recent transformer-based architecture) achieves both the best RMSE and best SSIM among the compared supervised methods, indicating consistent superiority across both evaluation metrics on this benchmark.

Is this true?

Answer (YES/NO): NO